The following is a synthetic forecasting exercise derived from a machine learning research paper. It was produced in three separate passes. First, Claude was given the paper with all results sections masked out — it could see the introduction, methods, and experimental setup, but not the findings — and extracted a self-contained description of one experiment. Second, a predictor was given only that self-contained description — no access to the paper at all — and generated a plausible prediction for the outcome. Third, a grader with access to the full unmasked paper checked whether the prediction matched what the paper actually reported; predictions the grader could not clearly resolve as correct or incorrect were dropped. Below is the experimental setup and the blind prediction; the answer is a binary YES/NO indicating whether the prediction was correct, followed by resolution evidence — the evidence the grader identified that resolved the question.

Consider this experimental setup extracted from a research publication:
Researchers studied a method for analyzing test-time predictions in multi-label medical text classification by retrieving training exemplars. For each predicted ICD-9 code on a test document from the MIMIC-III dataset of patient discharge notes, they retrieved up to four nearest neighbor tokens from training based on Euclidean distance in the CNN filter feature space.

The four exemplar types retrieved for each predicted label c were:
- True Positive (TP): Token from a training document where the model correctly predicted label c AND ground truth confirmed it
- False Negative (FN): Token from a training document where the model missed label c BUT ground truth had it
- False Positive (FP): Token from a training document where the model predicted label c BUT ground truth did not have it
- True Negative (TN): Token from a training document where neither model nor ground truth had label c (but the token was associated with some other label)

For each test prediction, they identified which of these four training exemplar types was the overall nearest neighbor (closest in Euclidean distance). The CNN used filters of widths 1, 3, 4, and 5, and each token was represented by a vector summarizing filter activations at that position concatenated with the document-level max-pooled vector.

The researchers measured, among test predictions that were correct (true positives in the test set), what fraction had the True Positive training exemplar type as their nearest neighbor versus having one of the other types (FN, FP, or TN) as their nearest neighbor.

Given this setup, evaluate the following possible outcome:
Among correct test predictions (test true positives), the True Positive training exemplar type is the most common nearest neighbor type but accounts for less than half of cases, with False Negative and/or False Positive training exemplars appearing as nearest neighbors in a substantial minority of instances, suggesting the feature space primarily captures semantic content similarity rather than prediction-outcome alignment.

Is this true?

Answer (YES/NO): NO